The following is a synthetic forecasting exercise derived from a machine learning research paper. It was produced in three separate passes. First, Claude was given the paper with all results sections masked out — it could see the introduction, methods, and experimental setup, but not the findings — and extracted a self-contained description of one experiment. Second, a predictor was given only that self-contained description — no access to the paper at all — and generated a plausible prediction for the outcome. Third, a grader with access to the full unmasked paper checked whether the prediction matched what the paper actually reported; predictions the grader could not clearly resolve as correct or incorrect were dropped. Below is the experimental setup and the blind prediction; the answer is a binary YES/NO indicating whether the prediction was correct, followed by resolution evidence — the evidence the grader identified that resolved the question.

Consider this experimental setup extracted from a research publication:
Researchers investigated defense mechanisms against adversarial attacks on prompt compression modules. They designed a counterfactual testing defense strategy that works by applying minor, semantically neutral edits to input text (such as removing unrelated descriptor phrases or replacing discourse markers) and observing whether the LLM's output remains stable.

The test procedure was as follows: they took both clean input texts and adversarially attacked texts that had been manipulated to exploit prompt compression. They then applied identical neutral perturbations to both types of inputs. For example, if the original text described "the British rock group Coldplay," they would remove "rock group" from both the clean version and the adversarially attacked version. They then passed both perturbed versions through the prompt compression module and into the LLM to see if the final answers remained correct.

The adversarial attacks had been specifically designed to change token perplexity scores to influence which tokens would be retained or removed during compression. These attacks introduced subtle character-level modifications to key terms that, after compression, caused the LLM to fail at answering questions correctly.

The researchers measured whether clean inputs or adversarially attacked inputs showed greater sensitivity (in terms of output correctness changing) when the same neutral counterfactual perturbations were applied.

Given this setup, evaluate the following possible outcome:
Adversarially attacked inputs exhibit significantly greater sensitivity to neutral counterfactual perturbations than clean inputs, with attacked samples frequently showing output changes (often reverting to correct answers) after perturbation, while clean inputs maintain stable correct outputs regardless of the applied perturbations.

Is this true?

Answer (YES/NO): NO